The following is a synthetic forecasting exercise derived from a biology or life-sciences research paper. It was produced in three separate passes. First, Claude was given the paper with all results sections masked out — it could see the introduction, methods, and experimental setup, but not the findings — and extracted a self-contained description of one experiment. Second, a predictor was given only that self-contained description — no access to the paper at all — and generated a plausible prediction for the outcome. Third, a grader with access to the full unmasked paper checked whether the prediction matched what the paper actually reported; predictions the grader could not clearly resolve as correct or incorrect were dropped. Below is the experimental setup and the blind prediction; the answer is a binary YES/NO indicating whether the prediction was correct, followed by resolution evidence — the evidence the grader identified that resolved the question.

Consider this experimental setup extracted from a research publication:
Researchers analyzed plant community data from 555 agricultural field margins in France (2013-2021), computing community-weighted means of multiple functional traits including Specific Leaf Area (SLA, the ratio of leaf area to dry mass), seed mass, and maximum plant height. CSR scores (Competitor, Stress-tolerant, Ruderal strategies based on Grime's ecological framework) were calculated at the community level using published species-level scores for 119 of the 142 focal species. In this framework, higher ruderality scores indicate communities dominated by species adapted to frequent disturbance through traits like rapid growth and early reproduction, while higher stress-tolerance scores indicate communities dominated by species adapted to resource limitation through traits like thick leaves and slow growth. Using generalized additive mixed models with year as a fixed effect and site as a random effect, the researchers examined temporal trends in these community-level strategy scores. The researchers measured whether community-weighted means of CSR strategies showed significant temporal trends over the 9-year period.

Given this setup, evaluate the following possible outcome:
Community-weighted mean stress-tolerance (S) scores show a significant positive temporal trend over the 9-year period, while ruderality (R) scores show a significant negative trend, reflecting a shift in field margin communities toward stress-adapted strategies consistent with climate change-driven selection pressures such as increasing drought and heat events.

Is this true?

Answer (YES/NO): YES